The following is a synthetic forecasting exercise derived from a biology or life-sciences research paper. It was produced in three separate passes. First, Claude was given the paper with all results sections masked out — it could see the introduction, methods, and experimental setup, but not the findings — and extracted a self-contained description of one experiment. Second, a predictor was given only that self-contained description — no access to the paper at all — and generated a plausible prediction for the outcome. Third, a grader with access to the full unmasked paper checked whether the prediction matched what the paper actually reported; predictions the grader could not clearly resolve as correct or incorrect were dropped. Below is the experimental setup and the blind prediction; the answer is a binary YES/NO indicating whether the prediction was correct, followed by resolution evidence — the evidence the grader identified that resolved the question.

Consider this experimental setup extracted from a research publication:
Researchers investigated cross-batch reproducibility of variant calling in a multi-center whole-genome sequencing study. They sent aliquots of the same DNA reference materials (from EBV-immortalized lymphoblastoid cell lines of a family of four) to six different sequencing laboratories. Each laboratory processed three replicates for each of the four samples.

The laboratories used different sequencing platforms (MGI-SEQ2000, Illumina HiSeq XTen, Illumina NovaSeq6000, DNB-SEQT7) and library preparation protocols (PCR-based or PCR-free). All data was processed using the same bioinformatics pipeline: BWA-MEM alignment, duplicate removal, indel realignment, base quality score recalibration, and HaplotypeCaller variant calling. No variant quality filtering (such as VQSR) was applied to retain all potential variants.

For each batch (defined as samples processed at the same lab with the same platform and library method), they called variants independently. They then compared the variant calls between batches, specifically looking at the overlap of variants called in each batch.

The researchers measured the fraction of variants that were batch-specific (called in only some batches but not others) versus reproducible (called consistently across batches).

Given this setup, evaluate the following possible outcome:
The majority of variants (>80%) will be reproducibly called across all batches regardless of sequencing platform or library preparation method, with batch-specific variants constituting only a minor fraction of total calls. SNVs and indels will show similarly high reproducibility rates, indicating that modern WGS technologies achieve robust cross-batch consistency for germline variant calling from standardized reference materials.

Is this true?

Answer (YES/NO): NO